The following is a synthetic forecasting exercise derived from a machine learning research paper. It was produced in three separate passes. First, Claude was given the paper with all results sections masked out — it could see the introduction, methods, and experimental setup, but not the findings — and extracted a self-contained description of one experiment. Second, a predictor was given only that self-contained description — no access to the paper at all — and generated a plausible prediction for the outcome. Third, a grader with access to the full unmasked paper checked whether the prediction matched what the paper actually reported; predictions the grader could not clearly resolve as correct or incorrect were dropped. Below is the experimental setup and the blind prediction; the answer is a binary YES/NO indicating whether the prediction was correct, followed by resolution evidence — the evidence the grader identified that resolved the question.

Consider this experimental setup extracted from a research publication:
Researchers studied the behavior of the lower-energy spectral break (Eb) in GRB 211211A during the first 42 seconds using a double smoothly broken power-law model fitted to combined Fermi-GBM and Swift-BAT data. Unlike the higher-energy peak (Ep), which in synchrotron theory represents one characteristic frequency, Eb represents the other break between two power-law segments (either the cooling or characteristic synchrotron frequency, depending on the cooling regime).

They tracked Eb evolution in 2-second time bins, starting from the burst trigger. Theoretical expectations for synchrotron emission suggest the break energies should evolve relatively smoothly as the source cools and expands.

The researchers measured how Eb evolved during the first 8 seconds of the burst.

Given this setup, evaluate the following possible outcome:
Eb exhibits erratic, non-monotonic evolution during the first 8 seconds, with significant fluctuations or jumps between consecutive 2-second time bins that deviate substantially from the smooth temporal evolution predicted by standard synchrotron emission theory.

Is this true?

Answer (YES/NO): YES